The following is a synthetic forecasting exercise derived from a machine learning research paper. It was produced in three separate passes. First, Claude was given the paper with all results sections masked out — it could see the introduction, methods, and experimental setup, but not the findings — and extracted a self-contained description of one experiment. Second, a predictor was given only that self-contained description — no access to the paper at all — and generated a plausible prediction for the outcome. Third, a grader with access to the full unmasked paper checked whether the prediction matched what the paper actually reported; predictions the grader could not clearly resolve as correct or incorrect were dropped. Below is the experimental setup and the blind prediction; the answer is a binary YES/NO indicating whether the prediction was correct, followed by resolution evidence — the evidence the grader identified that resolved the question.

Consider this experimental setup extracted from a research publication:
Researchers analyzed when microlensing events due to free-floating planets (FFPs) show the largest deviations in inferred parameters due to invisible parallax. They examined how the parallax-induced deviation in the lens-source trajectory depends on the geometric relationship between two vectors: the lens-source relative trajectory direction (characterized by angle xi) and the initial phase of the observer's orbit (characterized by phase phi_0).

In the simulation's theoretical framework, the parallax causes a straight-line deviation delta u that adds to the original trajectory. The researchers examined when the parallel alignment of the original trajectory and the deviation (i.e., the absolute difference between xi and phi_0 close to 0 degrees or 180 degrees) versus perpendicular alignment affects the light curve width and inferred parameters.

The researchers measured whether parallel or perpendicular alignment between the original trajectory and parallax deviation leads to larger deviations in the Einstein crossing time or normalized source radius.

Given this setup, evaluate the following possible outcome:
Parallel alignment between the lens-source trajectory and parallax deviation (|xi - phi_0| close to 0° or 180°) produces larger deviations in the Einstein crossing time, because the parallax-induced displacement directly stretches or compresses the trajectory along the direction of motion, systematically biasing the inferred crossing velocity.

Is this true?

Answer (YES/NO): YES